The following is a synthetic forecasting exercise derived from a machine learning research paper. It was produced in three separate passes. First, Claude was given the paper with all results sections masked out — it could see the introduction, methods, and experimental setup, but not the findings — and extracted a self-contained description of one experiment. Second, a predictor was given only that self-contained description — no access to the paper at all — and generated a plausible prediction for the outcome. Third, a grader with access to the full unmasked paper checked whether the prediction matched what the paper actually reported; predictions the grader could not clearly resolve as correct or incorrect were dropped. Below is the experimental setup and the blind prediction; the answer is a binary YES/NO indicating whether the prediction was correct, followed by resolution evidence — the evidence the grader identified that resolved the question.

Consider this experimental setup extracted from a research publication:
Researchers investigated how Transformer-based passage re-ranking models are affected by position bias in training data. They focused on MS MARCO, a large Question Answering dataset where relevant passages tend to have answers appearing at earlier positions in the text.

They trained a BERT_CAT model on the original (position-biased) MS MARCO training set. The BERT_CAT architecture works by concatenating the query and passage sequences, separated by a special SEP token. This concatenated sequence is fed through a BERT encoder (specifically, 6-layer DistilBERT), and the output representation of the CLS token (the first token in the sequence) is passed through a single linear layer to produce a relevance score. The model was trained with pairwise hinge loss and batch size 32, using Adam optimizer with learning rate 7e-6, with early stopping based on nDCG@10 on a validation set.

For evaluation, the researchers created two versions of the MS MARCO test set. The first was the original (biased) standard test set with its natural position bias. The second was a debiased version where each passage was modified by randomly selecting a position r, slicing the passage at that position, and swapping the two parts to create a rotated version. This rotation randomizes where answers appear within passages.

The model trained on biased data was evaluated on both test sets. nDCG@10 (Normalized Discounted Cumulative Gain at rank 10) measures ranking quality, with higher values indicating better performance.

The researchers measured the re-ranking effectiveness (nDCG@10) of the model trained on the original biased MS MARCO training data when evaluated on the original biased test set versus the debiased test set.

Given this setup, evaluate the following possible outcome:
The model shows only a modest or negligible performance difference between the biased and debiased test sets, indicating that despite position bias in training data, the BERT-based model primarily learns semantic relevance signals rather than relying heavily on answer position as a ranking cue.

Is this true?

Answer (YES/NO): NO